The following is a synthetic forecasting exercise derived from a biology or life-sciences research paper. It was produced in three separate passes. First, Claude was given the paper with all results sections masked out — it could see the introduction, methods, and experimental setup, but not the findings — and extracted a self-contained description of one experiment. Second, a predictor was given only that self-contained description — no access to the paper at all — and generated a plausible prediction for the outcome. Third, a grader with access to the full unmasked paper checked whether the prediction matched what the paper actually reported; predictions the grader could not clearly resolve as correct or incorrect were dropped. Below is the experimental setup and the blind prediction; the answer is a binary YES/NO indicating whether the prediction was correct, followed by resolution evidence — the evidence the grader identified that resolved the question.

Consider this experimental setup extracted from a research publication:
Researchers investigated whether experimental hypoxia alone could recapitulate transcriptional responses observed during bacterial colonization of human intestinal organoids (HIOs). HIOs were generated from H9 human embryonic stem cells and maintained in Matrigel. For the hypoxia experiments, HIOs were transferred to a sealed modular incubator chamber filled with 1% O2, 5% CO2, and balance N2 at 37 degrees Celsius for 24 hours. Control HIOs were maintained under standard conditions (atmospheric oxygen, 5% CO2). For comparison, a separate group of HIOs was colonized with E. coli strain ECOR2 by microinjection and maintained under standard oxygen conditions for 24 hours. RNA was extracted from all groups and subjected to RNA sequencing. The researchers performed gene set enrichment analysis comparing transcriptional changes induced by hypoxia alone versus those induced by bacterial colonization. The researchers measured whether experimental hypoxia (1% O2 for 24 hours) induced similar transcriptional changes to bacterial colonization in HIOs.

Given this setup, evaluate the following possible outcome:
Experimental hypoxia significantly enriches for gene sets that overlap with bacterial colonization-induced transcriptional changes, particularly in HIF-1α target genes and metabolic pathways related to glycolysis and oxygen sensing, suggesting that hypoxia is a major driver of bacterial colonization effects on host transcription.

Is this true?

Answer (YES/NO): NO